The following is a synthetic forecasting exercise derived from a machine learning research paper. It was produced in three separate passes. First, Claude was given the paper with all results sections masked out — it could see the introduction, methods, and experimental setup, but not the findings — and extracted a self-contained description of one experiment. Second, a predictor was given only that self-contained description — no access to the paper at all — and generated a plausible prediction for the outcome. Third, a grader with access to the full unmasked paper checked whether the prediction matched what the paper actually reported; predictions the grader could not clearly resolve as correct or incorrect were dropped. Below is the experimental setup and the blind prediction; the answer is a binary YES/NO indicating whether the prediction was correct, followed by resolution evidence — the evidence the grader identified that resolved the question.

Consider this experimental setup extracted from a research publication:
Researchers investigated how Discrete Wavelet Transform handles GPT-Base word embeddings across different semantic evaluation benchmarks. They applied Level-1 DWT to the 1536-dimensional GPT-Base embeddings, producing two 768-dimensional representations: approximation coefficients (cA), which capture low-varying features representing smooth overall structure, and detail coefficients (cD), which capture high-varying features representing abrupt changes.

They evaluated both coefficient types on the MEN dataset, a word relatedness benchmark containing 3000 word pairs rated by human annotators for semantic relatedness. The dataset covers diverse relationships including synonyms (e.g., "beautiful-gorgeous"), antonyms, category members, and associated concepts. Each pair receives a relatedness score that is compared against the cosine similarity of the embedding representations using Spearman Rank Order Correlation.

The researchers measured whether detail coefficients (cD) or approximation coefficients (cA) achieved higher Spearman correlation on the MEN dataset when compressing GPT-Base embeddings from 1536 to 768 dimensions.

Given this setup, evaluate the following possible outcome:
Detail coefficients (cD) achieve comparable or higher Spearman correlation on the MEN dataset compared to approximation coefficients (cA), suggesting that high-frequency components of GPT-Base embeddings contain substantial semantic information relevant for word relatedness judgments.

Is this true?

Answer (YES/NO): YES